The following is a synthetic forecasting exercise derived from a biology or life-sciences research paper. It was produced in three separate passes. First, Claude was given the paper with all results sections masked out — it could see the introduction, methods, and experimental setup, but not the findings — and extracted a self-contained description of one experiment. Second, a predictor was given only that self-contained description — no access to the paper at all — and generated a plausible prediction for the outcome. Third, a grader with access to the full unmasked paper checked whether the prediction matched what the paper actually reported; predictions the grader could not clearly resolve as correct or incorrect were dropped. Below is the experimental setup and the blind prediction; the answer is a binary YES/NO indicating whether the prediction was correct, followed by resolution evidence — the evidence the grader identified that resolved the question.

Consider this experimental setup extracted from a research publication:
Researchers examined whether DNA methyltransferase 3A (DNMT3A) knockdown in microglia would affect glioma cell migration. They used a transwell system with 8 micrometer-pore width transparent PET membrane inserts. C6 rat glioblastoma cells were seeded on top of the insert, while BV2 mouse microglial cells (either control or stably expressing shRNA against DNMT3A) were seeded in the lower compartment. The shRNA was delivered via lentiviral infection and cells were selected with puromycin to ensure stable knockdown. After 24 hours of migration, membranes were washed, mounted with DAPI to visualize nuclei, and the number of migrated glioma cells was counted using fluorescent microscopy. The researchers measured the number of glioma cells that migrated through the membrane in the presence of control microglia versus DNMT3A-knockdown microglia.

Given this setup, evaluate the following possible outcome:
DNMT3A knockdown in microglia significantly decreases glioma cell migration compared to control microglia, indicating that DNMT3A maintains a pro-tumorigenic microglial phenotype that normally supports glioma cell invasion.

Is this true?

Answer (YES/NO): YES